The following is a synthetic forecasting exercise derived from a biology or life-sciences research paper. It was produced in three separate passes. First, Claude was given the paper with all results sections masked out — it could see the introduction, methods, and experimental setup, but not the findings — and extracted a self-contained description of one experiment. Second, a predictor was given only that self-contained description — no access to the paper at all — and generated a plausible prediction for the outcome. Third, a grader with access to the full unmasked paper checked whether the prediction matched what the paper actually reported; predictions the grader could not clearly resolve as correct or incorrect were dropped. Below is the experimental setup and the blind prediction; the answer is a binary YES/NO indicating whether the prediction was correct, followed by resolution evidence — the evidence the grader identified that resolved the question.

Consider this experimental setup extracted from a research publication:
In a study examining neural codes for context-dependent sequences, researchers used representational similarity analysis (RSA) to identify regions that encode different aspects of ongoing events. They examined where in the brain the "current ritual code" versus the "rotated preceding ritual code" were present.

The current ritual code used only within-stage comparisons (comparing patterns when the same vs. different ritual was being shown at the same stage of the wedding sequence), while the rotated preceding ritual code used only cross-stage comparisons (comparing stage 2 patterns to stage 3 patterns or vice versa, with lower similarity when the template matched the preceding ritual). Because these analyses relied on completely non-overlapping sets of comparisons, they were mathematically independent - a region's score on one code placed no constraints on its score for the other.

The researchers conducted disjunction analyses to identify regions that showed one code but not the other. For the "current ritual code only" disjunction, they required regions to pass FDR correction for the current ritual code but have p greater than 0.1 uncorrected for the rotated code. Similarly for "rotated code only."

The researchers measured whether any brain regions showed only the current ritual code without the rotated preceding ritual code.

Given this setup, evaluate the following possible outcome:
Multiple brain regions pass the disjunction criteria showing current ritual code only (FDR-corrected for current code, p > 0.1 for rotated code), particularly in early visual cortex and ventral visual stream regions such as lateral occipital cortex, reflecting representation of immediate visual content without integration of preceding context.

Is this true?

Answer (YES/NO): NO